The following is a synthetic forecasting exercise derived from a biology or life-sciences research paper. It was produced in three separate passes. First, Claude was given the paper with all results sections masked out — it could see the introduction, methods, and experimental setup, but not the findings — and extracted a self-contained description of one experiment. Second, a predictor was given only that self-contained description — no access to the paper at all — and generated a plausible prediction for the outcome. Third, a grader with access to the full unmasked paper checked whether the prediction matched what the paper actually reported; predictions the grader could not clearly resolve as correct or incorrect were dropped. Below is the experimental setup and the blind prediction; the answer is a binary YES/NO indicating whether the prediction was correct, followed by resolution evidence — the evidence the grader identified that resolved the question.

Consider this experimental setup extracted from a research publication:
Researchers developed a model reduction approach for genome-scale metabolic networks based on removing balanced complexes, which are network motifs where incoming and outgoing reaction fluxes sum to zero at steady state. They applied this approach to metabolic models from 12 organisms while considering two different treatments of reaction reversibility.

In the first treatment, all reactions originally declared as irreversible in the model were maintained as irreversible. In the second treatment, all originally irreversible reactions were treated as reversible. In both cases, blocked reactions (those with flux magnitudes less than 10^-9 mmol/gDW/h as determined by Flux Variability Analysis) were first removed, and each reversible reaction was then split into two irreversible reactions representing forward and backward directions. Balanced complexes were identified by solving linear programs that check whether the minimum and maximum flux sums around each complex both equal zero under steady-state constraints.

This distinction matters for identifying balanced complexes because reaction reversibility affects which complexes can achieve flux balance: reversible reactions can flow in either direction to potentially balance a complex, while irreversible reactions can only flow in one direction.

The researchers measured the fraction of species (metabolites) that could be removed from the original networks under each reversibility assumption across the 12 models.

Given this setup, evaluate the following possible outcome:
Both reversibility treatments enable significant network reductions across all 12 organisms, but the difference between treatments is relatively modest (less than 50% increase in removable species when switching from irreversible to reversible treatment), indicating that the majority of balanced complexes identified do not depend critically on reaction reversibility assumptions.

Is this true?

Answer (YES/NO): NO